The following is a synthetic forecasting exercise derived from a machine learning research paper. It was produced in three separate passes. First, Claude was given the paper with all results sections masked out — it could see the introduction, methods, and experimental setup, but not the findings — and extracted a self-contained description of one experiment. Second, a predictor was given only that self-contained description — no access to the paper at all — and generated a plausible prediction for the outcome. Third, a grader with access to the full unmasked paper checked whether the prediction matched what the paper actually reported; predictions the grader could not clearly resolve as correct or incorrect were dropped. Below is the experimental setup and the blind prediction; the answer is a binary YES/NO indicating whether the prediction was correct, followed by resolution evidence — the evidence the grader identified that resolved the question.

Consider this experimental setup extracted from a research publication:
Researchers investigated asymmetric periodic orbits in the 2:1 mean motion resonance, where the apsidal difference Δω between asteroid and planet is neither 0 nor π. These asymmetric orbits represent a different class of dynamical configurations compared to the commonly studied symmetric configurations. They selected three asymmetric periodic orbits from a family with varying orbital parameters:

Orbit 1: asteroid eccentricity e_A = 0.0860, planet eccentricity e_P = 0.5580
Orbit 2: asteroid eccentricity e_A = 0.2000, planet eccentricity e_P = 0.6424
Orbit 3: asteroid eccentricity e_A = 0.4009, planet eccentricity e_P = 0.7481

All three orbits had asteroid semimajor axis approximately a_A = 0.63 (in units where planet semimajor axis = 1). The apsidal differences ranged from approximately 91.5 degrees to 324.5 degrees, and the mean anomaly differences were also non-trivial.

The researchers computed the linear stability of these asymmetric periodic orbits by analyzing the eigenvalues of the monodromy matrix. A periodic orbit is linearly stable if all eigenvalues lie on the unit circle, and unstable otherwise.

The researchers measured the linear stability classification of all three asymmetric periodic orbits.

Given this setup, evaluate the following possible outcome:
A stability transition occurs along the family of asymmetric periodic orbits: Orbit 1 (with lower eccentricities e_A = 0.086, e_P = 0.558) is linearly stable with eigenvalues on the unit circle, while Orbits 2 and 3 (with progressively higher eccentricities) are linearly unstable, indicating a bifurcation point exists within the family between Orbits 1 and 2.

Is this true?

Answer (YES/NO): NO